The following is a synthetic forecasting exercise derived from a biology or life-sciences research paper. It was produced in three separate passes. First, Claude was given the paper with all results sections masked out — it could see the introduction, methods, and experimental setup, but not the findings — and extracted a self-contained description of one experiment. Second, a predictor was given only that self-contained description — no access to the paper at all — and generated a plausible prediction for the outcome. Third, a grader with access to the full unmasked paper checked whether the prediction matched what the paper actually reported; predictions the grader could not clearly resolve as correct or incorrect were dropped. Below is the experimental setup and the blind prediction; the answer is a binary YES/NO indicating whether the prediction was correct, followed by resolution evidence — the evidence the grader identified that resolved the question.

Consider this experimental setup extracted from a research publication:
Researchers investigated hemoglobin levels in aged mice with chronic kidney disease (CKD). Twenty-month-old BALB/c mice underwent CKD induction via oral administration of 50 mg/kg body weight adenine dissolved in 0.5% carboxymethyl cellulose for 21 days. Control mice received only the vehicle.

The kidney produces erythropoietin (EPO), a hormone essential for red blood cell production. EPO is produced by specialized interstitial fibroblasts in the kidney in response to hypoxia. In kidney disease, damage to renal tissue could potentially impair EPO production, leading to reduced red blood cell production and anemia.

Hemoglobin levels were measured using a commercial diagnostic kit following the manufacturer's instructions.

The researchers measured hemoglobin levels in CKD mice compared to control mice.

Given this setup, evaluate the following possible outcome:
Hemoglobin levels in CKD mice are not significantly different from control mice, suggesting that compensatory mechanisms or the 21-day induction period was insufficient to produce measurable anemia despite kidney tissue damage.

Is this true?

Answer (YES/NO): NO